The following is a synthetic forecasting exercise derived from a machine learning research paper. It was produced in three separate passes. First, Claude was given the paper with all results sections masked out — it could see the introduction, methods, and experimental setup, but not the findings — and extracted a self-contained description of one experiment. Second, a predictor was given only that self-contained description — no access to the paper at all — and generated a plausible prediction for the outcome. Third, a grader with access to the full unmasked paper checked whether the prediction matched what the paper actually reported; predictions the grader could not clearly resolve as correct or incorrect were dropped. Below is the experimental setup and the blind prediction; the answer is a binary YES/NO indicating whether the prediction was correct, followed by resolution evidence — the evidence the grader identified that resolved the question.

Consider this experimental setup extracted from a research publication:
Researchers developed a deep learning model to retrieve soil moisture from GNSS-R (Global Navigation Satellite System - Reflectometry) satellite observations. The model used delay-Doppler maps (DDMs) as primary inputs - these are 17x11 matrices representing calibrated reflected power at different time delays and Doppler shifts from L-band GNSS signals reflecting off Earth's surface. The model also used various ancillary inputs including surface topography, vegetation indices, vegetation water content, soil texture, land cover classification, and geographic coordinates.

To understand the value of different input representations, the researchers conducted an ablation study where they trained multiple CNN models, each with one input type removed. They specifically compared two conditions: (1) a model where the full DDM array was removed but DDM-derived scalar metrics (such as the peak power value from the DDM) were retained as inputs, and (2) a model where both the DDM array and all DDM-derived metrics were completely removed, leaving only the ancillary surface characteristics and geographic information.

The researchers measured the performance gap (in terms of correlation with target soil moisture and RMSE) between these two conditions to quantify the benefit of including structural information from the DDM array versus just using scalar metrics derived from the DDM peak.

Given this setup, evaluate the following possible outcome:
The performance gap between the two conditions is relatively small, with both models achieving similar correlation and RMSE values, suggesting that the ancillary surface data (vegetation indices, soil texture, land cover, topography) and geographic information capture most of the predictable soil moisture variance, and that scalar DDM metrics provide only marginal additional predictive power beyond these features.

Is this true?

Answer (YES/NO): NO